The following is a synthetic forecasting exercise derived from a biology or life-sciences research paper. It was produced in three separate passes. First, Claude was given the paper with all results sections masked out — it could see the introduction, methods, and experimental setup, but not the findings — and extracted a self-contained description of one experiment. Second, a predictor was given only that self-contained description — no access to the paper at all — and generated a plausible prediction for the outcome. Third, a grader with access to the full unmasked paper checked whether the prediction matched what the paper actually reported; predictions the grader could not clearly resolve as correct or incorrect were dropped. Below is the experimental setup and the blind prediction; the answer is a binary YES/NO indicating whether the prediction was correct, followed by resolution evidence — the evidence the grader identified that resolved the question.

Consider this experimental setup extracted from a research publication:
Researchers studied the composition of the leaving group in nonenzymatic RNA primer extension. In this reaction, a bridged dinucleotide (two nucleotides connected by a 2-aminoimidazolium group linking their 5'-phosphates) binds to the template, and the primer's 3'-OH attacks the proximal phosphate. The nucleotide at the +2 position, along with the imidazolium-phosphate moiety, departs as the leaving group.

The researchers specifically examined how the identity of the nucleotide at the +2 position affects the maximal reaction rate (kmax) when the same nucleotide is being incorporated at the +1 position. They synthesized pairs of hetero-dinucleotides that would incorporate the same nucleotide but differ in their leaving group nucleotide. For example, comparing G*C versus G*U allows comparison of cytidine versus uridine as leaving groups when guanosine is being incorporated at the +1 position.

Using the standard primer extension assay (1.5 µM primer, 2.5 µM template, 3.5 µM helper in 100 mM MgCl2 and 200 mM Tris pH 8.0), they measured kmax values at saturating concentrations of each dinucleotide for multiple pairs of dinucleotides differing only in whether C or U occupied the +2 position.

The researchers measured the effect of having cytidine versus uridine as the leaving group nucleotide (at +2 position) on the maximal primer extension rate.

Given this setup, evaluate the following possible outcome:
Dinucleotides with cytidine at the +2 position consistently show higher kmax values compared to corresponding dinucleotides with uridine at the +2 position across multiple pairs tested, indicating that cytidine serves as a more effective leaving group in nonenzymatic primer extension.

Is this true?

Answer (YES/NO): YES